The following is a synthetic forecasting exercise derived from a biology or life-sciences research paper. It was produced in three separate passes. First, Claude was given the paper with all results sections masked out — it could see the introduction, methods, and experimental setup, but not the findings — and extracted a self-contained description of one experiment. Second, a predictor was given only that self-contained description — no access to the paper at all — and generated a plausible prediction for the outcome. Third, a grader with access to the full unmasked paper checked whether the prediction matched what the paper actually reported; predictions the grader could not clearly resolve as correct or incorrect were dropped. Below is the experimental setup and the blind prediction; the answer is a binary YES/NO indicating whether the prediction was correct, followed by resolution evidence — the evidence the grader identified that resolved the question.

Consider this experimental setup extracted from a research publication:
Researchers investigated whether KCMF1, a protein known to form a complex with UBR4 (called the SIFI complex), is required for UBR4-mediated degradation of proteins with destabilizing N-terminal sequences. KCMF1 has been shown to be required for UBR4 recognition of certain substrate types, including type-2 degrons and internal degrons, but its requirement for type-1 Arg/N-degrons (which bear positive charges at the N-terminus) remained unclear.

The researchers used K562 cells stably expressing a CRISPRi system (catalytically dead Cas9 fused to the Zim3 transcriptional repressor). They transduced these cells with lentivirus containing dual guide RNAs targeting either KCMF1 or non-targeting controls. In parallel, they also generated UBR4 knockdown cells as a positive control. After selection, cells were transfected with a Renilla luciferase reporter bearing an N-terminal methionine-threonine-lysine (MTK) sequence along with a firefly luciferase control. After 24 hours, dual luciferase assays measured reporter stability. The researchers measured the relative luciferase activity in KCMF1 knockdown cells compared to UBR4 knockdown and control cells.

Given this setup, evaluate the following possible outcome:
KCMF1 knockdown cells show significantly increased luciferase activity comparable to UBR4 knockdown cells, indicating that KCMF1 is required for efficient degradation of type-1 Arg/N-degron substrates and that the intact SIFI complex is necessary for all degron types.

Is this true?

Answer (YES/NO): YES